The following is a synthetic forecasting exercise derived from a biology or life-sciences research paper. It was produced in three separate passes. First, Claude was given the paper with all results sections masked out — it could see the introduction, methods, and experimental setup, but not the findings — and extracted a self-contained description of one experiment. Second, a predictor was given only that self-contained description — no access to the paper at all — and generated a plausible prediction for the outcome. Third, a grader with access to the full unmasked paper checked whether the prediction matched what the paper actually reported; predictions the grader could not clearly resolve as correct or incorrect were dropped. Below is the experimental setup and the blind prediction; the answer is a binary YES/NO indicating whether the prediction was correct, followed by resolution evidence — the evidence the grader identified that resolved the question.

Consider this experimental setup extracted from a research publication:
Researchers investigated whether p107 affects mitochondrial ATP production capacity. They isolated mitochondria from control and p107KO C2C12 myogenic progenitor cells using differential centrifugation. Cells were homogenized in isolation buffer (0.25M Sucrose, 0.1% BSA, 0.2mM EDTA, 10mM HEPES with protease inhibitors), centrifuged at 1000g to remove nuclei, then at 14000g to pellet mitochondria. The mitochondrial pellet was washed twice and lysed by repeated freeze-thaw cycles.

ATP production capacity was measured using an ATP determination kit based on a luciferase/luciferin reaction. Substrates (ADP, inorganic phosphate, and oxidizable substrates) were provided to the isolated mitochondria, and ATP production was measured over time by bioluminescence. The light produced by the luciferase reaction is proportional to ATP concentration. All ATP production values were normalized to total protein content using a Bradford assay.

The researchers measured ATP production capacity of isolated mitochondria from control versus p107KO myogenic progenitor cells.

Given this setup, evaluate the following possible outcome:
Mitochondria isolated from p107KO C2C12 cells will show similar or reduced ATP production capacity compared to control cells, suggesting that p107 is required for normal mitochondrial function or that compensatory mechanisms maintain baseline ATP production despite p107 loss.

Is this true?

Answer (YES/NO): NO